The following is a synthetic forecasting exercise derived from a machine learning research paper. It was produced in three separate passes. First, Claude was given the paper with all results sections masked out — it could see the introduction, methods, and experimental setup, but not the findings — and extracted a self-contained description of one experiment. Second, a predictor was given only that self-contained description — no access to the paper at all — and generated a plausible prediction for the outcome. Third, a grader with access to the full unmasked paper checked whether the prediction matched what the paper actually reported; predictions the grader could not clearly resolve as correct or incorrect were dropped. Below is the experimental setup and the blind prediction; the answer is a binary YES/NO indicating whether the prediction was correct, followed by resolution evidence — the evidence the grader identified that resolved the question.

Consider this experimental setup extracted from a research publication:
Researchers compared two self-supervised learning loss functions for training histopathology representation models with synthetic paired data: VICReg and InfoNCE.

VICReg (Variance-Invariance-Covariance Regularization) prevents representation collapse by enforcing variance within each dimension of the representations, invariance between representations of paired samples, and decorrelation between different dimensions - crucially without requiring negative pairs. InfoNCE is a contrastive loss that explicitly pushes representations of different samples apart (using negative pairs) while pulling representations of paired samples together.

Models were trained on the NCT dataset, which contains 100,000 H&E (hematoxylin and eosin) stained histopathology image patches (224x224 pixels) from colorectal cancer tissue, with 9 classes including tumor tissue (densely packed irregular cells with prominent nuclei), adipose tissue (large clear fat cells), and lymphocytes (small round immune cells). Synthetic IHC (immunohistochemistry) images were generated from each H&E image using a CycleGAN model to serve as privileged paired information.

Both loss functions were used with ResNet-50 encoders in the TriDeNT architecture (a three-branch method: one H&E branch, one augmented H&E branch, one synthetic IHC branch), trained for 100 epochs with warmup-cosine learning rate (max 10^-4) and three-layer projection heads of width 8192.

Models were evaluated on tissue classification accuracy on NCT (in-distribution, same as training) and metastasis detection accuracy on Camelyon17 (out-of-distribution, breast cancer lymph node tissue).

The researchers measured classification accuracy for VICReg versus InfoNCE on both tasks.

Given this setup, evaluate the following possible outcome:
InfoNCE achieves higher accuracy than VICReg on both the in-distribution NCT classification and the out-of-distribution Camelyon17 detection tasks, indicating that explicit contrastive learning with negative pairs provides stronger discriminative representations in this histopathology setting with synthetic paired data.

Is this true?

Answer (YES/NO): NO